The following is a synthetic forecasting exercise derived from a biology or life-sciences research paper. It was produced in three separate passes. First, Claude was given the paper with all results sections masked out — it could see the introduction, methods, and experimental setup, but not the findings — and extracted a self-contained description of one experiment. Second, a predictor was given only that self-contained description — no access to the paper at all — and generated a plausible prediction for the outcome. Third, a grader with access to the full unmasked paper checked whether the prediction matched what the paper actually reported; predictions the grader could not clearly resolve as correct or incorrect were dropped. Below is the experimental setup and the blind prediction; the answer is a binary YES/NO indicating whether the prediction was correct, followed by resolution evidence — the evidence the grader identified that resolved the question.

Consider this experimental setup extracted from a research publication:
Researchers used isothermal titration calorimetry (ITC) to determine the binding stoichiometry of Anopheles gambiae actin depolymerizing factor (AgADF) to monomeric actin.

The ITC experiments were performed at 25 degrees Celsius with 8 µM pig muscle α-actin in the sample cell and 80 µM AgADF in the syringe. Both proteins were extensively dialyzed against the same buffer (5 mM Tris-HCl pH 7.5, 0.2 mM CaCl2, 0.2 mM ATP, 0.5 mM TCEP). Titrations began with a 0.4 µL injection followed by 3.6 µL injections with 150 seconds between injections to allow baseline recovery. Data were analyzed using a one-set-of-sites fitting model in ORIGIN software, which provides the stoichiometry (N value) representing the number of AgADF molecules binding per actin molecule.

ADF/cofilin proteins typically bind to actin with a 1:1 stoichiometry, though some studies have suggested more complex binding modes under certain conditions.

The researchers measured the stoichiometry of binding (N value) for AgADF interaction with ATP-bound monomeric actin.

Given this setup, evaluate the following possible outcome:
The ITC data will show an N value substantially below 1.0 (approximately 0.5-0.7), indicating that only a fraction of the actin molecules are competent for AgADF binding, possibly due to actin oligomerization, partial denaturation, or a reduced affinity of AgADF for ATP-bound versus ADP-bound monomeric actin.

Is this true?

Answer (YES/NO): NO